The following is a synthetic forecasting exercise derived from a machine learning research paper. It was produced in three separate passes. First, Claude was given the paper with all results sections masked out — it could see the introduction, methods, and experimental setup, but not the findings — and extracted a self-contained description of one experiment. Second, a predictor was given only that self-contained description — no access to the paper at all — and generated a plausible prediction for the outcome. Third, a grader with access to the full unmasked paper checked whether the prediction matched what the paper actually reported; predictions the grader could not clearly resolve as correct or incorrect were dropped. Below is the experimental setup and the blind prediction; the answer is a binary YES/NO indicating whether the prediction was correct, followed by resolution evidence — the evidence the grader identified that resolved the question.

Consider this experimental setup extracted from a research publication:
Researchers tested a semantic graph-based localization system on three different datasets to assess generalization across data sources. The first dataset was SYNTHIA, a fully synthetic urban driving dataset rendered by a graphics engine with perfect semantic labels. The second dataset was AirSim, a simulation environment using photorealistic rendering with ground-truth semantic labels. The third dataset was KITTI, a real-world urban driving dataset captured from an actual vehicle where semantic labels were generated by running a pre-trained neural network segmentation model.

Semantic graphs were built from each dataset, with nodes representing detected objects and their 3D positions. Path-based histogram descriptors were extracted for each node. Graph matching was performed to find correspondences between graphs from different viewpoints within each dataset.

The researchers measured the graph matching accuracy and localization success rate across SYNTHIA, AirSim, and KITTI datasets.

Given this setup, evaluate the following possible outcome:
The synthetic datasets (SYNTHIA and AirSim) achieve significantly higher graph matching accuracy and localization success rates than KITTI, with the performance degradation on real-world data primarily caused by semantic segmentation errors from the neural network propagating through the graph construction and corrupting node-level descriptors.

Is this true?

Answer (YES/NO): YES